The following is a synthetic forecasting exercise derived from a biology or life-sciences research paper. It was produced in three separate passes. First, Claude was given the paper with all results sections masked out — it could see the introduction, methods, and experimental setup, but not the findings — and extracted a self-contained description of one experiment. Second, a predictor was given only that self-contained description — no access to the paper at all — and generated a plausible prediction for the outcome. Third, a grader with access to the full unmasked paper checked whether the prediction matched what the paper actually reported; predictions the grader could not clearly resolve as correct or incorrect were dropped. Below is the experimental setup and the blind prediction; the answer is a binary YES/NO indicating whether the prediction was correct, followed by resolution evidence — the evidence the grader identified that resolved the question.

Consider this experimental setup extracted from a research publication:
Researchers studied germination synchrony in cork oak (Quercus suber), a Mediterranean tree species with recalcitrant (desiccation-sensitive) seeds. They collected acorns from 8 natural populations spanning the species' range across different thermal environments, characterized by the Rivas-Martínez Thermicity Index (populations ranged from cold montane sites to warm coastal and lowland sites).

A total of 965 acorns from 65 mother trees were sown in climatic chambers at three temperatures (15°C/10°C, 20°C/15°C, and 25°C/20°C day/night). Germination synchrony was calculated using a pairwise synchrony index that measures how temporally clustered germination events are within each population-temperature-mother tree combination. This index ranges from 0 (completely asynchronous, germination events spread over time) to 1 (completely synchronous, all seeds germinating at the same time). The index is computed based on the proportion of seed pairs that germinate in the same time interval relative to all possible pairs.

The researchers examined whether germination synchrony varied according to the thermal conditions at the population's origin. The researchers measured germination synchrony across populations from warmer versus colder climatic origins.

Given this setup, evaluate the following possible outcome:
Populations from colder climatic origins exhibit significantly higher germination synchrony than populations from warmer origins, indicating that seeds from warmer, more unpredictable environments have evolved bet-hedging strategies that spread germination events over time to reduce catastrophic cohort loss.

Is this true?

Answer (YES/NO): NO